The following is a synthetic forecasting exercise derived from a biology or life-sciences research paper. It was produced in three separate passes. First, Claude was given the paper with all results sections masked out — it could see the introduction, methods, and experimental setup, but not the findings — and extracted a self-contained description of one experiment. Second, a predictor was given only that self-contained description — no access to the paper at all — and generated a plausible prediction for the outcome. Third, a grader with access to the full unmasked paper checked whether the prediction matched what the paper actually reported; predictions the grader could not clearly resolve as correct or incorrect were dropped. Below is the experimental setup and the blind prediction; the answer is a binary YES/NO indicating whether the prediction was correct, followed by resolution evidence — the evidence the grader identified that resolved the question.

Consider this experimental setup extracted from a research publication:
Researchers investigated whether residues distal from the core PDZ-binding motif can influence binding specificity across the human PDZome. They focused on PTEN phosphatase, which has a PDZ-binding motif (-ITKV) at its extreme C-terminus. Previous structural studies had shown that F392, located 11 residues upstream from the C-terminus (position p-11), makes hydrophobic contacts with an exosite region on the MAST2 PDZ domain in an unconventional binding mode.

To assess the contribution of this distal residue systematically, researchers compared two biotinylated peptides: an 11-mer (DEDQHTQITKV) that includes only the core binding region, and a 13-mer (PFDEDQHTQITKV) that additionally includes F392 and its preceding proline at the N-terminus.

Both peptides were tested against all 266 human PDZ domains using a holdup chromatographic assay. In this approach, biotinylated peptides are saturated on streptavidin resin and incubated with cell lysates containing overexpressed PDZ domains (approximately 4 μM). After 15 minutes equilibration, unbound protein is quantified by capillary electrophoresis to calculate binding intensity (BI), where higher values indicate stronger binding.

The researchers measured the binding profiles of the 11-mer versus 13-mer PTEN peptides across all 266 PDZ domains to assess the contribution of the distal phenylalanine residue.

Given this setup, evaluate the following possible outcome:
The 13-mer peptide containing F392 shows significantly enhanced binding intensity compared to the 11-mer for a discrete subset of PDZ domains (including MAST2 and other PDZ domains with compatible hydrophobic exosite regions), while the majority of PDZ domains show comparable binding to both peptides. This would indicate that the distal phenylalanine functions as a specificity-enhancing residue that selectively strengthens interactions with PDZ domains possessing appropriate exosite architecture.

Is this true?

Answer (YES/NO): YES